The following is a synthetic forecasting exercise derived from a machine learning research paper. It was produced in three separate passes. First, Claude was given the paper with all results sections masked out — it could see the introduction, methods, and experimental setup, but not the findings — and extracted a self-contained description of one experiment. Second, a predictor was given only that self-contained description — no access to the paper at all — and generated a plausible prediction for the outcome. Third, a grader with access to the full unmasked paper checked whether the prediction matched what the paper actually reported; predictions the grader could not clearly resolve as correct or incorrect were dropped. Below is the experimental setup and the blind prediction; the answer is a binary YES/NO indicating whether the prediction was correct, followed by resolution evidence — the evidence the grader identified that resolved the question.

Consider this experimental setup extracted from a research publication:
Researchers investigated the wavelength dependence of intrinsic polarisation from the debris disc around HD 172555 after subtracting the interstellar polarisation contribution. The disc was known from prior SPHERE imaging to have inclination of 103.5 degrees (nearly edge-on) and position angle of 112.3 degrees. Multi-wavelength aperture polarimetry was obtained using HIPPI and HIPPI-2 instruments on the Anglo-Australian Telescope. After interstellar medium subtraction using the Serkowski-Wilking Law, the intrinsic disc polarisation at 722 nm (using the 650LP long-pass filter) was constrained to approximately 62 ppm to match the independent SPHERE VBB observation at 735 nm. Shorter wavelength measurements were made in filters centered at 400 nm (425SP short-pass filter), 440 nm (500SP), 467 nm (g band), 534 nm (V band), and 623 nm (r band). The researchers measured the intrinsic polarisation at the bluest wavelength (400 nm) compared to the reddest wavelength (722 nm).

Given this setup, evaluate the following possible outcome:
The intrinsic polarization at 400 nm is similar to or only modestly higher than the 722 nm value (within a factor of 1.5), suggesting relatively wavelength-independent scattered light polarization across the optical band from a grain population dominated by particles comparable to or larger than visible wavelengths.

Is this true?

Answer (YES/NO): NO